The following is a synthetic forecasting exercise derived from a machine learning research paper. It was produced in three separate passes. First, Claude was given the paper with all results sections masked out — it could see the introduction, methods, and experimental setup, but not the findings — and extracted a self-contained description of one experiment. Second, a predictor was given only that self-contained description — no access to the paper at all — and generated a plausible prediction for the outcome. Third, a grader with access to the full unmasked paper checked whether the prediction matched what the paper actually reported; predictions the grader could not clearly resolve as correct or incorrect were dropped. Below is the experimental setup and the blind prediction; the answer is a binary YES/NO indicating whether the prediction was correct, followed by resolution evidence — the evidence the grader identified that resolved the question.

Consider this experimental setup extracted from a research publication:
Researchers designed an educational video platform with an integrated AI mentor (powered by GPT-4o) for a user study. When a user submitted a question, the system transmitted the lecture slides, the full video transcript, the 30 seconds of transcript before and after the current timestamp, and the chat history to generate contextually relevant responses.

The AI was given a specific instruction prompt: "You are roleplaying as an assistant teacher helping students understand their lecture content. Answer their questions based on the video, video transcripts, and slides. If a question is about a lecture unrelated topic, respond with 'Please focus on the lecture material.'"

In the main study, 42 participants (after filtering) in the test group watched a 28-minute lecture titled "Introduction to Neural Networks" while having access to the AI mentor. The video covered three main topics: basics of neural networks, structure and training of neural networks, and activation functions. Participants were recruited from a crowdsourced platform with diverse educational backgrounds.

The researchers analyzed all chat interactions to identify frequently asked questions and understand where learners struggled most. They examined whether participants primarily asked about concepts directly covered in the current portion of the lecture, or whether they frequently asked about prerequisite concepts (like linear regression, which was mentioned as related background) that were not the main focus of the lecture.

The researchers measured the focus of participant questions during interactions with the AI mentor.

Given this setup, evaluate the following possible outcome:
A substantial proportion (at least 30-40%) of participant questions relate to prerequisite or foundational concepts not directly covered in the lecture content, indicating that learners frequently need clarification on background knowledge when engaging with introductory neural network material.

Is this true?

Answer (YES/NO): NO